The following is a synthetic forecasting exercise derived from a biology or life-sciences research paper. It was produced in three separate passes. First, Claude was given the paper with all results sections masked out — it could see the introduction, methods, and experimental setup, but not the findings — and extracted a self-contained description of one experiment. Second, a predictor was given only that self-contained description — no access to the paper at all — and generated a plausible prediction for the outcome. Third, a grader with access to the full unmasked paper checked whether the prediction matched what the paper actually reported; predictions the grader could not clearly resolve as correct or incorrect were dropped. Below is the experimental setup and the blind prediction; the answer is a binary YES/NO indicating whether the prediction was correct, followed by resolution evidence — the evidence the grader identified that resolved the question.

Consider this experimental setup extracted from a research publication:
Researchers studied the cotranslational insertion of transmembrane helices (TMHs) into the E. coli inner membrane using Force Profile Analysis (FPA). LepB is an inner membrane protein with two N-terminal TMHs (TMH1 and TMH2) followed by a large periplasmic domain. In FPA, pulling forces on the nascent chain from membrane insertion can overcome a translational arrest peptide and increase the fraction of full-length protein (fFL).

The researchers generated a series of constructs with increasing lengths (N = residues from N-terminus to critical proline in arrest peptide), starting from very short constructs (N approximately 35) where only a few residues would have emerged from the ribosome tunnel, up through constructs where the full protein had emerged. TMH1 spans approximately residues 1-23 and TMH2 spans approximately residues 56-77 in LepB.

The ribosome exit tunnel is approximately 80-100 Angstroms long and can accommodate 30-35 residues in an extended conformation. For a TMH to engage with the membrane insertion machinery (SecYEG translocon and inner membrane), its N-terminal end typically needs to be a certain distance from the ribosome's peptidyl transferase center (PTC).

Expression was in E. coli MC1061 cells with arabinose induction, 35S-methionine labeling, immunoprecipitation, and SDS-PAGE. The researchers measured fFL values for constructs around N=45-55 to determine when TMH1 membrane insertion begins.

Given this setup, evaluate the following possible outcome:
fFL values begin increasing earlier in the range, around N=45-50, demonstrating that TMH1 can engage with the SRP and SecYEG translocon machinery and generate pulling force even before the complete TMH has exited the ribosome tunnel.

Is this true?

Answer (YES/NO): NO